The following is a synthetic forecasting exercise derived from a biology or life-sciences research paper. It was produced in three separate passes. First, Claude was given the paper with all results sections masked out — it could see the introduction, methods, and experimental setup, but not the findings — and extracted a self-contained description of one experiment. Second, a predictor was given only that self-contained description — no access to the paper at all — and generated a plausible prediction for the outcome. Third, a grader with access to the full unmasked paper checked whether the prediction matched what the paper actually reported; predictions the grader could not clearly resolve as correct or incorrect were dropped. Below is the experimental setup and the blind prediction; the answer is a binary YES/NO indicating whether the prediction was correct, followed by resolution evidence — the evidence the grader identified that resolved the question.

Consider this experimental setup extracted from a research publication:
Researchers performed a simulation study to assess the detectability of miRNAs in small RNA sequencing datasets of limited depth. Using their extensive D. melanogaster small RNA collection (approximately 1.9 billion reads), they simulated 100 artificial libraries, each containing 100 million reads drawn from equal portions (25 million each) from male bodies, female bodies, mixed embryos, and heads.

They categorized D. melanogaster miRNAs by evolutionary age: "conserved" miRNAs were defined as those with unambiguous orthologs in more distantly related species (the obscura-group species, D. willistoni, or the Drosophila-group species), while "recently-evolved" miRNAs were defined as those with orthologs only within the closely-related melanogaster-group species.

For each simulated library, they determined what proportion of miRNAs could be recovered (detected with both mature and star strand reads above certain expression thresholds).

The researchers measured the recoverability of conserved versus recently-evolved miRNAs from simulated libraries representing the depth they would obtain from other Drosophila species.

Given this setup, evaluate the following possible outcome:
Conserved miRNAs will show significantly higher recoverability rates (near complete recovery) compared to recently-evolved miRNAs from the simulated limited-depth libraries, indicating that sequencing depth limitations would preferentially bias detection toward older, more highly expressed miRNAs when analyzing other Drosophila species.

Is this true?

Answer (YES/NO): YES